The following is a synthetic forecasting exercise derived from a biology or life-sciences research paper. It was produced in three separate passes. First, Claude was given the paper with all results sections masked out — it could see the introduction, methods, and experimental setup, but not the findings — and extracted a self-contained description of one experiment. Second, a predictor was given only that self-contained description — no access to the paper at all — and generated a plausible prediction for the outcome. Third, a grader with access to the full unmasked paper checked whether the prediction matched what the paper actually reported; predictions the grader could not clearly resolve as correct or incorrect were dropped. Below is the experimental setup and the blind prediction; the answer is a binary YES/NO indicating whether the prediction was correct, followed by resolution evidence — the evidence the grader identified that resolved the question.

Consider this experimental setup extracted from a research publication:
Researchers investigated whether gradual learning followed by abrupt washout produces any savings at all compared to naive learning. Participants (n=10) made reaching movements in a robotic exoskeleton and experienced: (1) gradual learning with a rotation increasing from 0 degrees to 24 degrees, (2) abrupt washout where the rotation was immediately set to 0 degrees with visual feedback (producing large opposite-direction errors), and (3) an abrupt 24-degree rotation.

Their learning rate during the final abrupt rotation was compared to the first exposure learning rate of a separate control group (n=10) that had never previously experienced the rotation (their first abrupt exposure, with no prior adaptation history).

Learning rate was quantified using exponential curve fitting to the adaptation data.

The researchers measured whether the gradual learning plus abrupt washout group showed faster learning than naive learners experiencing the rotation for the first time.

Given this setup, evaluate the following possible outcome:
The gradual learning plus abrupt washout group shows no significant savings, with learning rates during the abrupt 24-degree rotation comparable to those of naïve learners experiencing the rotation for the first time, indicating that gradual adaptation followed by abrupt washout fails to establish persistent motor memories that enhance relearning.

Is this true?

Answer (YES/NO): YES